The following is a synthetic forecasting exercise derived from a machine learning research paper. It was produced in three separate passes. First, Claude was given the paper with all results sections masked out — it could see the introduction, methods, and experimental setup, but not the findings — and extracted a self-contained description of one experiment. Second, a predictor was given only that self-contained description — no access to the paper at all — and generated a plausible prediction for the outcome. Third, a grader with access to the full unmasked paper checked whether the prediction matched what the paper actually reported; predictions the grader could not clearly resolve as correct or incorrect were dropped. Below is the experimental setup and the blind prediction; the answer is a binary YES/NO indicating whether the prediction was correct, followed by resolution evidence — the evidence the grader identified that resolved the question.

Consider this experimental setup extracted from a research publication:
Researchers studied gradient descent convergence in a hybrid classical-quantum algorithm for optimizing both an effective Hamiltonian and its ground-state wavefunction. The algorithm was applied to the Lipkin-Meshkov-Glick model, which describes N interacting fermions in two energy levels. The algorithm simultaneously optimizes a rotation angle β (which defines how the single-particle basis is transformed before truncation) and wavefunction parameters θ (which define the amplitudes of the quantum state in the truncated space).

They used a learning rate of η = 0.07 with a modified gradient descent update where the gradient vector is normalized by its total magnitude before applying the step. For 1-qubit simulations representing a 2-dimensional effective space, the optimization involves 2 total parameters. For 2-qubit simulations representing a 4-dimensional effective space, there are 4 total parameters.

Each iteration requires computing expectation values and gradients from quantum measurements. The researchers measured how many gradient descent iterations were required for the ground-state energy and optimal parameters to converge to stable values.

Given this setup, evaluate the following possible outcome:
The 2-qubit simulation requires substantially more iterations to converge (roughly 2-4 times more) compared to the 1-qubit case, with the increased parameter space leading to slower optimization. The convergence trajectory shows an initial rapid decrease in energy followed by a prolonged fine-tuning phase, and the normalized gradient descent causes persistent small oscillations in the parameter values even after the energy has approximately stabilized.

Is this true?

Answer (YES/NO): NO